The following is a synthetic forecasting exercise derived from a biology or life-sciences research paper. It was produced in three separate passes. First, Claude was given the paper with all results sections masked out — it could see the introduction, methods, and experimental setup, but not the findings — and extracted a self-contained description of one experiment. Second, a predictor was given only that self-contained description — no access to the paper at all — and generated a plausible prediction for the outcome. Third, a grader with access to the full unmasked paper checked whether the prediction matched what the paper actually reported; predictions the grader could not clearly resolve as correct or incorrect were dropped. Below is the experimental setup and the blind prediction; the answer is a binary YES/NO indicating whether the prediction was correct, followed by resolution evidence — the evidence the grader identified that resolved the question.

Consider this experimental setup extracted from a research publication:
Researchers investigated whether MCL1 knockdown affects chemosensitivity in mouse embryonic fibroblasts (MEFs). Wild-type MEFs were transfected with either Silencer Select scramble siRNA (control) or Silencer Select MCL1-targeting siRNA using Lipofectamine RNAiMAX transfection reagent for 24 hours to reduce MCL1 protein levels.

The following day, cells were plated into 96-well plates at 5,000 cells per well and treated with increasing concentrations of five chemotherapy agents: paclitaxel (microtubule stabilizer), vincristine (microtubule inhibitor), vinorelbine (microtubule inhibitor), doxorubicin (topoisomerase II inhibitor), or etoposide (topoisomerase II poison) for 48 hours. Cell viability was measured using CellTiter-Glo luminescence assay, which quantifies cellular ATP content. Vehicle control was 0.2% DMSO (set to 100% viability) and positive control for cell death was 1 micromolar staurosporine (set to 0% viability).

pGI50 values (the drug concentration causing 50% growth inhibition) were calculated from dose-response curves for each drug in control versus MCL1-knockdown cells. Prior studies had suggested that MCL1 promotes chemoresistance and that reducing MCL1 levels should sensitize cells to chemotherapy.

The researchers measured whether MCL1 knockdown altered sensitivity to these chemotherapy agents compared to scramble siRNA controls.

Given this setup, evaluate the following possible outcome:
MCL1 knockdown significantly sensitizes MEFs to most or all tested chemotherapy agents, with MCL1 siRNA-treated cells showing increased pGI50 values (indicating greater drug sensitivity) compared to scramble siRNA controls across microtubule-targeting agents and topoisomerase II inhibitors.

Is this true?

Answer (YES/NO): NO